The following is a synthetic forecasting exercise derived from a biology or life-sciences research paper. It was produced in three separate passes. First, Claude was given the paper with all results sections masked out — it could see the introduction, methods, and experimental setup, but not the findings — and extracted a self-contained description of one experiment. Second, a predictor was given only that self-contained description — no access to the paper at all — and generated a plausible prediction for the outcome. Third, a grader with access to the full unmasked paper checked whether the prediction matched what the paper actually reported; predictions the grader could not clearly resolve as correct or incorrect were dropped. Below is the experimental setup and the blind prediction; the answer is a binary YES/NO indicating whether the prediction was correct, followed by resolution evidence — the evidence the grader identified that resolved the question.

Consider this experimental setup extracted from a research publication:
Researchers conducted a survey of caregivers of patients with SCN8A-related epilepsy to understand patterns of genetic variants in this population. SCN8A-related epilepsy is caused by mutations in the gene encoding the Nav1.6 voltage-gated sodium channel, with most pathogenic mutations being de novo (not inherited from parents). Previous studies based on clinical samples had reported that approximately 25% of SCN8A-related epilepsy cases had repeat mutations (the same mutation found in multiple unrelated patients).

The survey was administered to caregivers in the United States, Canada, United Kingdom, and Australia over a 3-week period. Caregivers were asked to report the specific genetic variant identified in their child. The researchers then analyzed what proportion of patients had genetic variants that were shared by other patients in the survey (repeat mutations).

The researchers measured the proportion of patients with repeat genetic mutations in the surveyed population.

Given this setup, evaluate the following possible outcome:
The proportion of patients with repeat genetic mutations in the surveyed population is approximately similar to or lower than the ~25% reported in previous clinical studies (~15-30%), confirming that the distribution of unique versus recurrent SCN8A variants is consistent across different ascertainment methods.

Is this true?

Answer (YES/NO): NO